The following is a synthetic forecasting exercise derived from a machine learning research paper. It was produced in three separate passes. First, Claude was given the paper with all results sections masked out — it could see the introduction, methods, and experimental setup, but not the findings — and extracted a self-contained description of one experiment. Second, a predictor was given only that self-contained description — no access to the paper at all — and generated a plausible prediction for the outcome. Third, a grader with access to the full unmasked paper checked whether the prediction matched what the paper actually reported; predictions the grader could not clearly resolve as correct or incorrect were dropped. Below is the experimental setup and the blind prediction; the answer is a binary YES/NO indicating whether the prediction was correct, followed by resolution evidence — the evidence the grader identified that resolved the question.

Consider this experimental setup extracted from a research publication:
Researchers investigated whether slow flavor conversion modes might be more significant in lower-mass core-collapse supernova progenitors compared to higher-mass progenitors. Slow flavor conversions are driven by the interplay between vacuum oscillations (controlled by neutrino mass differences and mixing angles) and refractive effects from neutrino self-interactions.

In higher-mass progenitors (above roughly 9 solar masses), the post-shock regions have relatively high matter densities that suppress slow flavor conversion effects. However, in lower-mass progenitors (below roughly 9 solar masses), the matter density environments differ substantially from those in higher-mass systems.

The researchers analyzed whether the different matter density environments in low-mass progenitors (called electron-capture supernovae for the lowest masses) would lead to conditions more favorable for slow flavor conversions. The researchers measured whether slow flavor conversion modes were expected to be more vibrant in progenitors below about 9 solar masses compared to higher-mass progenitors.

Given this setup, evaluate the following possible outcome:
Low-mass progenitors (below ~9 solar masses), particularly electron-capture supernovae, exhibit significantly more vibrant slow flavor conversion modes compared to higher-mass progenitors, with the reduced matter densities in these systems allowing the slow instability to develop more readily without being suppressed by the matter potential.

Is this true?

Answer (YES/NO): YES